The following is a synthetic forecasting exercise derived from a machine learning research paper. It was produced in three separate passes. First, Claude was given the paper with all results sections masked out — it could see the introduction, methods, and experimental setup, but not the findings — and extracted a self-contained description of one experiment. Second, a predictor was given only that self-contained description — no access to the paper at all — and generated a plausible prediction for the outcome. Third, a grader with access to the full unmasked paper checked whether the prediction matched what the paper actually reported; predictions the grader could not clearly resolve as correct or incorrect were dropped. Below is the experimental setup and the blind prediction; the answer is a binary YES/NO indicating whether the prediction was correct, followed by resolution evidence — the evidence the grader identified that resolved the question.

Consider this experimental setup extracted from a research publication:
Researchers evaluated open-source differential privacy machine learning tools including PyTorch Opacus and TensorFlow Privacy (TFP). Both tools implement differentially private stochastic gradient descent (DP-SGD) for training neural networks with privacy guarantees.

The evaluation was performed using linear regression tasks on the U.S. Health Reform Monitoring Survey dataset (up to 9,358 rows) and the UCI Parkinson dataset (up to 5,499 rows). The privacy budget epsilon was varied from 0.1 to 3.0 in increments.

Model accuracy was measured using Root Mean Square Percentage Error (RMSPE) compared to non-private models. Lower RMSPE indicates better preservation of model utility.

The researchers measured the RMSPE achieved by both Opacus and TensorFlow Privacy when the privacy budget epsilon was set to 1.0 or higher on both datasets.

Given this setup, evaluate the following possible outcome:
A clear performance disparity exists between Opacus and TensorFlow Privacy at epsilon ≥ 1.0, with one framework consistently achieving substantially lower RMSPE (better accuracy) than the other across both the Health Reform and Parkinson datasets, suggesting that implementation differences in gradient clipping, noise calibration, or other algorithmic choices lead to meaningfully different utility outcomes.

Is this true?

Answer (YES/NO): NO